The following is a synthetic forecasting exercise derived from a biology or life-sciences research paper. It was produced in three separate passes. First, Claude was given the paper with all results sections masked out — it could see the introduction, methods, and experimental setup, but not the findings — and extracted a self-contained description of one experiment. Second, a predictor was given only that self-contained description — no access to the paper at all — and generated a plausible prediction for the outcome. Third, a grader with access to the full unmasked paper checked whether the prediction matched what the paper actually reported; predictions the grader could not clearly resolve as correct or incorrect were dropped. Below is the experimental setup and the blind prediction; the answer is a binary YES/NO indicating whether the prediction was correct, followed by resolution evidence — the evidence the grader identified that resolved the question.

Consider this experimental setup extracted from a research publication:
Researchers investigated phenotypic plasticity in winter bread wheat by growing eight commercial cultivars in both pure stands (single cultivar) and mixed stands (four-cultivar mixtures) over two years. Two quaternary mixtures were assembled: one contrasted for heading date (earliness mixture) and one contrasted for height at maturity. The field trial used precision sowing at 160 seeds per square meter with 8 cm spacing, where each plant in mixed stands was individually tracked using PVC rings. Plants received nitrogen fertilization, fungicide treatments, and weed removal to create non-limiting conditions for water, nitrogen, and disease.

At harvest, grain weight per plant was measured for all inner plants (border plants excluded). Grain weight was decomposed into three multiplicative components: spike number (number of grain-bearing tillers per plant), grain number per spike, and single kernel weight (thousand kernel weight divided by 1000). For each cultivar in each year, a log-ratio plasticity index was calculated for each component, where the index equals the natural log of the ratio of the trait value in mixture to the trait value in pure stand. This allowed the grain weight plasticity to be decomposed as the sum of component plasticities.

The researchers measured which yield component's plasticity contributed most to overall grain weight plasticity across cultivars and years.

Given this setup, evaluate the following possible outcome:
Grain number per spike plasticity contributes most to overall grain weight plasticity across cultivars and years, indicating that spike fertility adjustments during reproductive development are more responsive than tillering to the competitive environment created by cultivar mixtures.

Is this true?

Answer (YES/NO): NO